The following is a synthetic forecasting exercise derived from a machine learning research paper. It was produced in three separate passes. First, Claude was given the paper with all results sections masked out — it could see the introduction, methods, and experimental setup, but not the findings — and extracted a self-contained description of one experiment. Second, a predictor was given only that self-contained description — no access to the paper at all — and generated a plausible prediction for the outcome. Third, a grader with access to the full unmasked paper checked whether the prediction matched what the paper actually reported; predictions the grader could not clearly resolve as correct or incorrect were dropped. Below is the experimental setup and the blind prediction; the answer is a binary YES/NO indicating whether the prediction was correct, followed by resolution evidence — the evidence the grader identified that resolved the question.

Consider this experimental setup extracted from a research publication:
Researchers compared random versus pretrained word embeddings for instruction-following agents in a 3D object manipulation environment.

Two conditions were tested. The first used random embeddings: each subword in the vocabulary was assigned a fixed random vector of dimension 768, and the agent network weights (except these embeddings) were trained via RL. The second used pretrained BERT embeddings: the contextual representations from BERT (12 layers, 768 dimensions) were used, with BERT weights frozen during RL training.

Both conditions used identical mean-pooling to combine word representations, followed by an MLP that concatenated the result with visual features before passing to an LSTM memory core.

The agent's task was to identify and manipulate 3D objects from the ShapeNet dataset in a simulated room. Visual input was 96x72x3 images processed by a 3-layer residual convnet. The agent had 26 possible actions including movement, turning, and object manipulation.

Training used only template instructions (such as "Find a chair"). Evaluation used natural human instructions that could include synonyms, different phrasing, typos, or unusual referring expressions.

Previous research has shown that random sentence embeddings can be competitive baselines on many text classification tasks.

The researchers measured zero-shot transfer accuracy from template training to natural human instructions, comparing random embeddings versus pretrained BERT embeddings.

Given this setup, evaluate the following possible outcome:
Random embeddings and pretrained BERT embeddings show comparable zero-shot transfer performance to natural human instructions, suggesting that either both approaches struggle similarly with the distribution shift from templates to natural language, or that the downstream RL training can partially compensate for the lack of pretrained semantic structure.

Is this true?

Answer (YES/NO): NO